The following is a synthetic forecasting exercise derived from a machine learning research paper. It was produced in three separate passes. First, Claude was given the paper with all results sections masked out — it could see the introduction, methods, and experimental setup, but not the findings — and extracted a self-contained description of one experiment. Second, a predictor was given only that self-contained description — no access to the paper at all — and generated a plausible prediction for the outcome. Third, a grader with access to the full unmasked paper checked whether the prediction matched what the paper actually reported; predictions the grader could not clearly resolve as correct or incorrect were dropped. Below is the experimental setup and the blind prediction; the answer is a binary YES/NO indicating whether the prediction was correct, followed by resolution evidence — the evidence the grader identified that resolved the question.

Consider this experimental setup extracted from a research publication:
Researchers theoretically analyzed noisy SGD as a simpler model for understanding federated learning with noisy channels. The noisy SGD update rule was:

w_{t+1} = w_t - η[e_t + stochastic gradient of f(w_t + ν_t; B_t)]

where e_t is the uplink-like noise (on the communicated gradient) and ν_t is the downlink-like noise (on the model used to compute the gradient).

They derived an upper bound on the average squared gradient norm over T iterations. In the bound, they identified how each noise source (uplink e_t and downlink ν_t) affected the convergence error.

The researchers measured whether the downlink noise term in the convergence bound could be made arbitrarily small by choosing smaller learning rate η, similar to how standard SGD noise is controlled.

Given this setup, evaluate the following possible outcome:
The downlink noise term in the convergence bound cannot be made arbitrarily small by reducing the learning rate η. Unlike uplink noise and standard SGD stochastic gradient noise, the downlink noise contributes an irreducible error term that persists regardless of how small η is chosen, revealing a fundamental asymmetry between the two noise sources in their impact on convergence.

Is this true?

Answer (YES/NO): YES